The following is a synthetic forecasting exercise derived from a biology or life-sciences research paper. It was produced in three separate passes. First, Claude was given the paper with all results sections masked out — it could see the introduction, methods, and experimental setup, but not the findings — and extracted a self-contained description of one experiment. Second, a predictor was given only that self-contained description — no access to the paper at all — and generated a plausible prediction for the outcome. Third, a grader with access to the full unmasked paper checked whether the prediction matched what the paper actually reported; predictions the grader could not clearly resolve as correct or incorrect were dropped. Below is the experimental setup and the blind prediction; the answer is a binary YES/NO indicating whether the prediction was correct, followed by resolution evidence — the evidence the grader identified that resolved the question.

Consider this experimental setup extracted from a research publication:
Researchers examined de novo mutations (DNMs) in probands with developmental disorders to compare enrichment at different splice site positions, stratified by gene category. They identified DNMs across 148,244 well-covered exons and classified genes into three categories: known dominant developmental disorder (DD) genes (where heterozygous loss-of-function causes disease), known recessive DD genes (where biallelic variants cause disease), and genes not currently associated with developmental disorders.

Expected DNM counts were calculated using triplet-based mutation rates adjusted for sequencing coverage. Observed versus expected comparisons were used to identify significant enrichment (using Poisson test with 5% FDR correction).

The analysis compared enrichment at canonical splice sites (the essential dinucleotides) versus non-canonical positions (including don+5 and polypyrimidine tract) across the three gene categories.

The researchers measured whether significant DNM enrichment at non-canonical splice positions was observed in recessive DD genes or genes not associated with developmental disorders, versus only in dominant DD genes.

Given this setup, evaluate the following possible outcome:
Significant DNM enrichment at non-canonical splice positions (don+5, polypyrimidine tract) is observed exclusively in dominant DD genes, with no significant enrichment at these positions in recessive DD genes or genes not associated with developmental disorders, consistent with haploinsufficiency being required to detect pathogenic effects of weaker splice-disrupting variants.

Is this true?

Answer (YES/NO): YES